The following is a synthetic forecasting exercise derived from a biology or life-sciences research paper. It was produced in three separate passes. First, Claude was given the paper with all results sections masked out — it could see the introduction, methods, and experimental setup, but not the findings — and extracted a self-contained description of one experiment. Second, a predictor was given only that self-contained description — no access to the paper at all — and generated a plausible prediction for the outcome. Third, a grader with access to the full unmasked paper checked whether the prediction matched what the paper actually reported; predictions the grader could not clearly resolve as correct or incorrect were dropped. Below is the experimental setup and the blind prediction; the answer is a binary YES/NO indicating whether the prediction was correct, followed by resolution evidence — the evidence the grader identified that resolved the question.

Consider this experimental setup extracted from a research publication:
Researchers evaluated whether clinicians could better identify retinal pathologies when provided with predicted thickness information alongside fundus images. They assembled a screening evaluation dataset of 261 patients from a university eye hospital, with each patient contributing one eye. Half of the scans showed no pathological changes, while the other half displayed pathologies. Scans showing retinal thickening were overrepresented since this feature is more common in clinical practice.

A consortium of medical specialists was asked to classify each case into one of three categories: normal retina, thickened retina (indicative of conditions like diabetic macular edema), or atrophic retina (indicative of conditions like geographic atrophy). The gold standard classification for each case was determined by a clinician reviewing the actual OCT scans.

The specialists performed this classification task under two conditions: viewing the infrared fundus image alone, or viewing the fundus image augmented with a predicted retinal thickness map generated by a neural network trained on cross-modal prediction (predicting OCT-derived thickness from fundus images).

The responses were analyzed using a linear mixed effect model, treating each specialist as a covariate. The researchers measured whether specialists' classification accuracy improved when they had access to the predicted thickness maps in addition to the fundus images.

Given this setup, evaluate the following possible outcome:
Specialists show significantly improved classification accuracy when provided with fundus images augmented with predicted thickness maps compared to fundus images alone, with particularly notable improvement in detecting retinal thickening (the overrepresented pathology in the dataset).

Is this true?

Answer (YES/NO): NO